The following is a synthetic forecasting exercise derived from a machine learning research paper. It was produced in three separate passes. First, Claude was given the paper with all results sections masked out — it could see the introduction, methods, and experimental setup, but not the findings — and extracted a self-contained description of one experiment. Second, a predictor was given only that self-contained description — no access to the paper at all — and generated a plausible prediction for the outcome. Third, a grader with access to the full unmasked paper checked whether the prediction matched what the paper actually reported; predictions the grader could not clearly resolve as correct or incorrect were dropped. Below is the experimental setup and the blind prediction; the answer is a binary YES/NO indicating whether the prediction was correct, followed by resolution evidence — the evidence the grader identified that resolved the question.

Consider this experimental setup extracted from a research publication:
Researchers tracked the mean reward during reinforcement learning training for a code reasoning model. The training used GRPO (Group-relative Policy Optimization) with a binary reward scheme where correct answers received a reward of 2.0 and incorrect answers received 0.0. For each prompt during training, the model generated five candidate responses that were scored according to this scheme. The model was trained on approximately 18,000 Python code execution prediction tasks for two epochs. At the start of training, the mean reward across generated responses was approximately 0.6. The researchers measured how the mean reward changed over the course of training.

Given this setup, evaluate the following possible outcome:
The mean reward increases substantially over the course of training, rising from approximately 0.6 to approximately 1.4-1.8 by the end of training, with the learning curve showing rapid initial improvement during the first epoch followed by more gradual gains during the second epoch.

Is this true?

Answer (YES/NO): NO